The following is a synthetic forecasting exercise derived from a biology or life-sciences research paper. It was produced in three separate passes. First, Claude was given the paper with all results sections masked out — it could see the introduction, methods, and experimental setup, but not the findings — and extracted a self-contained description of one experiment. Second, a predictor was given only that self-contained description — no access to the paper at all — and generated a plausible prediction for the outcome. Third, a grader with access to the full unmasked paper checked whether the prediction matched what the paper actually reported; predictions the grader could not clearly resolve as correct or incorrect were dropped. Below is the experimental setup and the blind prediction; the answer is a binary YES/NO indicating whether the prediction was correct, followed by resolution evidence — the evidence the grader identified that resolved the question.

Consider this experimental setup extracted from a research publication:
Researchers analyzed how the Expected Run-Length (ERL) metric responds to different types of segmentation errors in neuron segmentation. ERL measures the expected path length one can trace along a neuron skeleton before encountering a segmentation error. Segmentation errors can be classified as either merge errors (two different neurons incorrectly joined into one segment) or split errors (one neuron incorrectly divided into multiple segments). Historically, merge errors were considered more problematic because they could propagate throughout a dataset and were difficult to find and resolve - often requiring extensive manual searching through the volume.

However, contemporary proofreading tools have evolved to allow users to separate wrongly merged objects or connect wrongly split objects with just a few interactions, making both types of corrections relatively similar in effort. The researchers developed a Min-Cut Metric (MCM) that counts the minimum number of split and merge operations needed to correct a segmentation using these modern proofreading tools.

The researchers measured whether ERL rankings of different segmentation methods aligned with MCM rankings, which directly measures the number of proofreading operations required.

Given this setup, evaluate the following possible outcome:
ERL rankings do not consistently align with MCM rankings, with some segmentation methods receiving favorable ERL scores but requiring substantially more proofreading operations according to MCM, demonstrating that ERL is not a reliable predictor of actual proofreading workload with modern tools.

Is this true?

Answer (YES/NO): YES